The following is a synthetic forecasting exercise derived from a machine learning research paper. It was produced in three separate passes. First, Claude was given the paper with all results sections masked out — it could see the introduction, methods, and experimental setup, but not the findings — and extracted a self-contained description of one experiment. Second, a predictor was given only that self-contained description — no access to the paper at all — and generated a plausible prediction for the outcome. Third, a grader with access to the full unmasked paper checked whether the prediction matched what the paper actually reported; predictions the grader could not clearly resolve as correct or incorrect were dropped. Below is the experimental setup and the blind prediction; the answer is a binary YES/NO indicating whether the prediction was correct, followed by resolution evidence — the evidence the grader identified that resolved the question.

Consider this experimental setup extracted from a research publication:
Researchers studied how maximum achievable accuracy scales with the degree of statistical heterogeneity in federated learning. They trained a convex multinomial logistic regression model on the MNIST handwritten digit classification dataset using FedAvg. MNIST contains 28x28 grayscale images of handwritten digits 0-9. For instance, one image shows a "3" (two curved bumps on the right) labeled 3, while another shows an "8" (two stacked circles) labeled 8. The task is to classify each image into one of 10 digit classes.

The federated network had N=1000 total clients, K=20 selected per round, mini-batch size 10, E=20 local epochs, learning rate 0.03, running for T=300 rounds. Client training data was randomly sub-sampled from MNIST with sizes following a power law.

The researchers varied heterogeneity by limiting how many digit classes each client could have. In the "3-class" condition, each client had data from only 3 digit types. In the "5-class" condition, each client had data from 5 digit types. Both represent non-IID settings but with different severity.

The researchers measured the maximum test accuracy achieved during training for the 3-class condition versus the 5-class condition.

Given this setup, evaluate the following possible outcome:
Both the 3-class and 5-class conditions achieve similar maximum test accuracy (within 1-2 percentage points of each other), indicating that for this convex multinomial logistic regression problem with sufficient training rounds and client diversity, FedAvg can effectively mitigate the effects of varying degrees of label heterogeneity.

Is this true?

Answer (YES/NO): YES